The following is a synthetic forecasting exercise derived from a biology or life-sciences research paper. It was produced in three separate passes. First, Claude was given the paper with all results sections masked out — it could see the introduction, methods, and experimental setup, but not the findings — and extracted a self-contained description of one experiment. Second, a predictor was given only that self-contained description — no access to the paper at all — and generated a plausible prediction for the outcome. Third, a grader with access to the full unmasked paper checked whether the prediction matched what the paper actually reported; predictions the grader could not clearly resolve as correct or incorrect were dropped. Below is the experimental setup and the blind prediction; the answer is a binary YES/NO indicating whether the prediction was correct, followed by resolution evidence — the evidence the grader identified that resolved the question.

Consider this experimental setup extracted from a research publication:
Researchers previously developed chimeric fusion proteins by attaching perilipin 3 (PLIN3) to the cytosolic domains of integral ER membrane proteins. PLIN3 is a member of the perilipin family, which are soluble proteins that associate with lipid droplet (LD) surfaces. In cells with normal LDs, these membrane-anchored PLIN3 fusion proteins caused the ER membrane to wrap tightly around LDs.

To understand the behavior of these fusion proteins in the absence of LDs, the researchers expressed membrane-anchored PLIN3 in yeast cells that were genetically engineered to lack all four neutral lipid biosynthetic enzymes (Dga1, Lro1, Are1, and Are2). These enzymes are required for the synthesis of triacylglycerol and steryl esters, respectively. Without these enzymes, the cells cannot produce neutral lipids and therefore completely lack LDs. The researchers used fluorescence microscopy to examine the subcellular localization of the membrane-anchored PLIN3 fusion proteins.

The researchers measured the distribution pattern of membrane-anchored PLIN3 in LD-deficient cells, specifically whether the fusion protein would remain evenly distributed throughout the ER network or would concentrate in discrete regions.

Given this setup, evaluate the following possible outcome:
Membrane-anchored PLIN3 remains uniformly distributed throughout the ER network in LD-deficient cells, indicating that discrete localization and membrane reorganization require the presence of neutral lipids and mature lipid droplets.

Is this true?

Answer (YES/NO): NO